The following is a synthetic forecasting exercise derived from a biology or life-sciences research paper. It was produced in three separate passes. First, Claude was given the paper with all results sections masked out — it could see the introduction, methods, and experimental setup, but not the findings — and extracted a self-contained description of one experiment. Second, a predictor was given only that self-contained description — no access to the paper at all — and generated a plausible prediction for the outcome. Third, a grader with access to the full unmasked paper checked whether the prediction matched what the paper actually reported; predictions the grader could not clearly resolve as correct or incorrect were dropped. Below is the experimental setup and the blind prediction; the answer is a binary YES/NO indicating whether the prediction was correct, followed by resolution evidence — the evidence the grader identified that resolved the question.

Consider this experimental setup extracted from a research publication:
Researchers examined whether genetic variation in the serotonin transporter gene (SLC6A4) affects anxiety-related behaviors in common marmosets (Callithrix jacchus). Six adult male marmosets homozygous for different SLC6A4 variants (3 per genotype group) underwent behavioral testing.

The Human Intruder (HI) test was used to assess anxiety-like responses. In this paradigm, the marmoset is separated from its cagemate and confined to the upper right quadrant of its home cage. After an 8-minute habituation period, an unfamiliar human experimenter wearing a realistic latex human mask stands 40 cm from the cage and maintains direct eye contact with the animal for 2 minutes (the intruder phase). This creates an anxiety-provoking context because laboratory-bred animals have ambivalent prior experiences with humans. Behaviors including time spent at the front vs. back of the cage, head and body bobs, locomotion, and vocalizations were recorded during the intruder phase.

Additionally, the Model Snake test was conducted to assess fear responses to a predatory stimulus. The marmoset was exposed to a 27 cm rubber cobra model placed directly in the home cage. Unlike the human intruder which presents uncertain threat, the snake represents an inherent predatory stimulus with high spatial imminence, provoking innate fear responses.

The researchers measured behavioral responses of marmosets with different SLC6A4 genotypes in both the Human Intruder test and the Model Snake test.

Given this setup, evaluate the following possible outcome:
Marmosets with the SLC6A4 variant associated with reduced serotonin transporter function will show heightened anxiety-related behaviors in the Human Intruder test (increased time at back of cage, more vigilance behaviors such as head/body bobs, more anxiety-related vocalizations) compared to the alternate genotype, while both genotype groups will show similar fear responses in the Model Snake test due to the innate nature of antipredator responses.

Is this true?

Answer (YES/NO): YES